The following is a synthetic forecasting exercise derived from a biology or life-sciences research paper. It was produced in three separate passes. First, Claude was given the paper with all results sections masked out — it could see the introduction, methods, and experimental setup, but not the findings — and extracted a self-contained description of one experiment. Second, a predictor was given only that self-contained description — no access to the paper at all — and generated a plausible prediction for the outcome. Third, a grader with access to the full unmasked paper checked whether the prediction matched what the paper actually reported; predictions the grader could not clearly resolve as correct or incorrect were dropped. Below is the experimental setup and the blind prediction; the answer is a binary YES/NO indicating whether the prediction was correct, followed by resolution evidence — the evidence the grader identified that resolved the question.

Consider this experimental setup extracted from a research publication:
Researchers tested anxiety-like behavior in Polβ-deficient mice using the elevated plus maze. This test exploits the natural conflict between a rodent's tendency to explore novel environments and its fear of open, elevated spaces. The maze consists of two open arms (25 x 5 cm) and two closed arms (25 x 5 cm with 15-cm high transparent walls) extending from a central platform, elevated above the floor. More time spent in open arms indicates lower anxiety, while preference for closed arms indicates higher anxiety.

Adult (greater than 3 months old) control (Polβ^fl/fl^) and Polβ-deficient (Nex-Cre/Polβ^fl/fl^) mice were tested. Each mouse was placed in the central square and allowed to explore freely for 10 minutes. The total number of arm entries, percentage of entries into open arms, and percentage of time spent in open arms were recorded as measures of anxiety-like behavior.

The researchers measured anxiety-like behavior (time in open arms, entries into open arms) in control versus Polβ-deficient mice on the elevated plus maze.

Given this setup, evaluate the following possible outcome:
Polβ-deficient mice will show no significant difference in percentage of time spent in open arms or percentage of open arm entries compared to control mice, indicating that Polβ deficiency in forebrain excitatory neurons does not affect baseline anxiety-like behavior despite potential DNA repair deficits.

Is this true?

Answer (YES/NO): NO